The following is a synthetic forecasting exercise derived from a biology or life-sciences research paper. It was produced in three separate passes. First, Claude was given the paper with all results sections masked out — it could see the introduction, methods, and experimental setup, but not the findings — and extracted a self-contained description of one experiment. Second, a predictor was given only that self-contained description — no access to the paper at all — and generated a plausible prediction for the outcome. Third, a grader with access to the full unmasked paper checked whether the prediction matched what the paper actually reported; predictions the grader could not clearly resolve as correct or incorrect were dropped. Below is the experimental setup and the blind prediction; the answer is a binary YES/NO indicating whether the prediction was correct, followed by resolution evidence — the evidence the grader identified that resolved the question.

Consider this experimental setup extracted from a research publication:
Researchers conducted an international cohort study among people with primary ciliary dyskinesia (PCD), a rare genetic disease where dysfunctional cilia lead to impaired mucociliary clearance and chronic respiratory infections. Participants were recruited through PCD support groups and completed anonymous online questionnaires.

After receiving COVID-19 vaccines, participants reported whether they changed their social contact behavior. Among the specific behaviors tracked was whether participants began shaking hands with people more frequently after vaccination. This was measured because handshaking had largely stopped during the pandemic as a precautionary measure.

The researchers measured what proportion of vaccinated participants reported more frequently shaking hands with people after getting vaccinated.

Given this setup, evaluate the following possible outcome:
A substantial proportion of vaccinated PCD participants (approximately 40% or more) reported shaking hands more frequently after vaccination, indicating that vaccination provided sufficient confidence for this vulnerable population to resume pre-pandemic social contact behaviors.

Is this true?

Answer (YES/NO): NO